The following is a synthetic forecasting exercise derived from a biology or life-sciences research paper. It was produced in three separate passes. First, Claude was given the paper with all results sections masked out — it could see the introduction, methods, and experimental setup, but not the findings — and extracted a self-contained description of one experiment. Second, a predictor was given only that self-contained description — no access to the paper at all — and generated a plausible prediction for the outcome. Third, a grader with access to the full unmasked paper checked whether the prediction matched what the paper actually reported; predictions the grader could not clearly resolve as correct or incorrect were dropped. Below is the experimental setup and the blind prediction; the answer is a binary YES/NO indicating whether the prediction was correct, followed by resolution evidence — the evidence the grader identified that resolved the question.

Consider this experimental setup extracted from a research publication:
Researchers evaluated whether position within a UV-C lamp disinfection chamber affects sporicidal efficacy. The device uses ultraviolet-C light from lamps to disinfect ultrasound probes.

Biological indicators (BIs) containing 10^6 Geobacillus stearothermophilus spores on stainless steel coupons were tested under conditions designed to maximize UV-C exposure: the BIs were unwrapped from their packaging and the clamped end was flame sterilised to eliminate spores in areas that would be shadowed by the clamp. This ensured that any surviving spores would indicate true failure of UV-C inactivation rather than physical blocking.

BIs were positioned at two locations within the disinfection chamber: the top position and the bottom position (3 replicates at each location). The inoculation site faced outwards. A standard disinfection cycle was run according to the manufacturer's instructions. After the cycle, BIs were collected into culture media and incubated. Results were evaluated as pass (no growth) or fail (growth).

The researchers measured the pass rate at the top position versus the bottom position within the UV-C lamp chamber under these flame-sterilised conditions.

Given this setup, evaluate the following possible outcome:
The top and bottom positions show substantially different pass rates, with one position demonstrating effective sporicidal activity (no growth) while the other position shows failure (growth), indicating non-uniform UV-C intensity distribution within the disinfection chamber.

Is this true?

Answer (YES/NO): NO